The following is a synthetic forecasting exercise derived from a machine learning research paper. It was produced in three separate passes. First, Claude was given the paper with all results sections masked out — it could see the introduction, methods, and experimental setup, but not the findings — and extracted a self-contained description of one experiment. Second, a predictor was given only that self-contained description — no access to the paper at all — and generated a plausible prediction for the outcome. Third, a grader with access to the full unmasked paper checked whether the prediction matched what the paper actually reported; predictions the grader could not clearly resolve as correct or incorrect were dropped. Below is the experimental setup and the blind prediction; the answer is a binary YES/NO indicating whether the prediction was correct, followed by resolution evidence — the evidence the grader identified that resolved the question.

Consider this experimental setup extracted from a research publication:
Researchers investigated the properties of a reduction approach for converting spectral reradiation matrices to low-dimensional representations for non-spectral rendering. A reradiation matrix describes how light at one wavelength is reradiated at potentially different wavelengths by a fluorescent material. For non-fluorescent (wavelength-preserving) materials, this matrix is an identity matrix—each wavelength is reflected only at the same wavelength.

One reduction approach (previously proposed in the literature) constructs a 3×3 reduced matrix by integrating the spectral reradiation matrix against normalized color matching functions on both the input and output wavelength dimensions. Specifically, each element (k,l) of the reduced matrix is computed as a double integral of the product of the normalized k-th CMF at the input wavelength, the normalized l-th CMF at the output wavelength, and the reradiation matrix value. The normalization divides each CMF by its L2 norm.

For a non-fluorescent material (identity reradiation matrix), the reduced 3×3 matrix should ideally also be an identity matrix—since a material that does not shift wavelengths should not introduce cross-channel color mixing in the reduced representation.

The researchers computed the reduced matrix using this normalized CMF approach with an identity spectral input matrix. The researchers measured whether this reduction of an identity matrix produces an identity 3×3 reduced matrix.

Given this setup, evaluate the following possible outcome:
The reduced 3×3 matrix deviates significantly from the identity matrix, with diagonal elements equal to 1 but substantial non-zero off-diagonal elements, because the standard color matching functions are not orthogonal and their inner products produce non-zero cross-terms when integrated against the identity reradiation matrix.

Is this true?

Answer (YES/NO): YES